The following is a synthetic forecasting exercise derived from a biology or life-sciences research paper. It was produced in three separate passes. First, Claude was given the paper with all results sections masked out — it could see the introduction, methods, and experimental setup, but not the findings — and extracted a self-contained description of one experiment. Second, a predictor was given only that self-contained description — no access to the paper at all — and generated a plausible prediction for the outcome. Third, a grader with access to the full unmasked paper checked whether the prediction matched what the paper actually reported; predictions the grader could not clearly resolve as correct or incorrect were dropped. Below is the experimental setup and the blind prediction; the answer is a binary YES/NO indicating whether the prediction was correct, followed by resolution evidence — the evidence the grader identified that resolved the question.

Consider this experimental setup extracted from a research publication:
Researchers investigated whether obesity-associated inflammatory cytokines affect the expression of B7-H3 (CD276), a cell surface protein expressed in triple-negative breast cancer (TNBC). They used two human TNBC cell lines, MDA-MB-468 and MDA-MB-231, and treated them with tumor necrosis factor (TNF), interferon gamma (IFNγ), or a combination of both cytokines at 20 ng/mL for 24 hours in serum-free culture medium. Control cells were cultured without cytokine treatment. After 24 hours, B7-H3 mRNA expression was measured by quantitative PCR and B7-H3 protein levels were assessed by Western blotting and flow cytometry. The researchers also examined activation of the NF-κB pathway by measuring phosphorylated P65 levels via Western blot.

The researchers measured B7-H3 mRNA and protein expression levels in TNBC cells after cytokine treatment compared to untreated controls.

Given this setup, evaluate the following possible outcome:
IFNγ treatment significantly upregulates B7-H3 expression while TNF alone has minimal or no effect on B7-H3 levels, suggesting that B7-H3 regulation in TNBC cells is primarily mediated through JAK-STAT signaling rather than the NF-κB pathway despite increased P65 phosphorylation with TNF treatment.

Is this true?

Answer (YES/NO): NO